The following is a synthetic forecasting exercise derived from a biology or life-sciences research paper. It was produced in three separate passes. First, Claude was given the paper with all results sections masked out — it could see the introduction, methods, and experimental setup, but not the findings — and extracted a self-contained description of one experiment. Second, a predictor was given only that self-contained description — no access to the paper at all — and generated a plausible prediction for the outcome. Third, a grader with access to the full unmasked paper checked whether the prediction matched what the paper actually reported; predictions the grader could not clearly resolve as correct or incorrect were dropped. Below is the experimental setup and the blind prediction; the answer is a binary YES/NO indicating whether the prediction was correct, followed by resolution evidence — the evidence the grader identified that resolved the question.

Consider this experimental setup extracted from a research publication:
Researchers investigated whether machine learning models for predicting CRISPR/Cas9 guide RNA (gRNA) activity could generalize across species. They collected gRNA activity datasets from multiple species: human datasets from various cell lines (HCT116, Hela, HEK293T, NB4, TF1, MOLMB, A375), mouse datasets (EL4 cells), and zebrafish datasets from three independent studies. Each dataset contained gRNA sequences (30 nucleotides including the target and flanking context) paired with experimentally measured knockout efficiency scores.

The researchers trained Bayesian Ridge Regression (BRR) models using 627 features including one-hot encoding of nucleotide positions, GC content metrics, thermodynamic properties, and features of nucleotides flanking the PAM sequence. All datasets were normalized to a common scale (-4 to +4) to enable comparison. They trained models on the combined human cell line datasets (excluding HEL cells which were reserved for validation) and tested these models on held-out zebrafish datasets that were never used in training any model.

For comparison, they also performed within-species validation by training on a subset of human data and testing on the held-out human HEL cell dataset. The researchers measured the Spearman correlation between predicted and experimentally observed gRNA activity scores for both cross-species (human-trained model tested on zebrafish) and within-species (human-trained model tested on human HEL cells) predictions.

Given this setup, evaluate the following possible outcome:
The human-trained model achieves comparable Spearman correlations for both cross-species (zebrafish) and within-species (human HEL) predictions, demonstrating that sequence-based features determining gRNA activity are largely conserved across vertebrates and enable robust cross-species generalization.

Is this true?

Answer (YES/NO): NO